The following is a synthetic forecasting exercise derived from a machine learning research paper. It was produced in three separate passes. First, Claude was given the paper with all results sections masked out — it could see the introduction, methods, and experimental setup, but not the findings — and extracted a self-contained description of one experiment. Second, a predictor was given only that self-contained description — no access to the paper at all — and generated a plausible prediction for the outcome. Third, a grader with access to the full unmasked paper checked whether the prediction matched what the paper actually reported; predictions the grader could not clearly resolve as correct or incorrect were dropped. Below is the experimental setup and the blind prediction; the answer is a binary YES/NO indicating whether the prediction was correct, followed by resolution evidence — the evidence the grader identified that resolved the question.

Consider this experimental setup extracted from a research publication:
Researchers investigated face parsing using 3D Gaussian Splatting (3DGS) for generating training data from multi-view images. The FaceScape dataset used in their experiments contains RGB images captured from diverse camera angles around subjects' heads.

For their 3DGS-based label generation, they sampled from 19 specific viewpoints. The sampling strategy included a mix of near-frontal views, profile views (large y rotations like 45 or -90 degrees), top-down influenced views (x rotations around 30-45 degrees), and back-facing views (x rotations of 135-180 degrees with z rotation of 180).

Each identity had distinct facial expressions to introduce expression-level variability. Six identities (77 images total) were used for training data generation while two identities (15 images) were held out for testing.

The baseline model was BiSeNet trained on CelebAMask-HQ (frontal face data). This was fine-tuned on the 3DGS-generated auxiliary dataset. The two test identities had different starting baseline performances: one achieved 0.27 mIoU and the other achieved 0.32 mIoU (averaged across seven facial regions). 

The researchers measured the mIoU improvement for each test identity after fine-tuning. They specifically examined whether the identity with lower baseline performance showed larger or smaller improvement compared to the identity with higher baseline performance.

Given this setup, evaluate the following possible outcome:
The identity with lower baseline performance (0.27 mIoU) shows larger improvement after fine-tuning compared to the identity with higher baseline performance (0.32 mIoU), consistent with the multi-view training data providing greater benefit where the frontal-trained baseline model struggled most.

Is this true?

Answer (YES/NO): YES